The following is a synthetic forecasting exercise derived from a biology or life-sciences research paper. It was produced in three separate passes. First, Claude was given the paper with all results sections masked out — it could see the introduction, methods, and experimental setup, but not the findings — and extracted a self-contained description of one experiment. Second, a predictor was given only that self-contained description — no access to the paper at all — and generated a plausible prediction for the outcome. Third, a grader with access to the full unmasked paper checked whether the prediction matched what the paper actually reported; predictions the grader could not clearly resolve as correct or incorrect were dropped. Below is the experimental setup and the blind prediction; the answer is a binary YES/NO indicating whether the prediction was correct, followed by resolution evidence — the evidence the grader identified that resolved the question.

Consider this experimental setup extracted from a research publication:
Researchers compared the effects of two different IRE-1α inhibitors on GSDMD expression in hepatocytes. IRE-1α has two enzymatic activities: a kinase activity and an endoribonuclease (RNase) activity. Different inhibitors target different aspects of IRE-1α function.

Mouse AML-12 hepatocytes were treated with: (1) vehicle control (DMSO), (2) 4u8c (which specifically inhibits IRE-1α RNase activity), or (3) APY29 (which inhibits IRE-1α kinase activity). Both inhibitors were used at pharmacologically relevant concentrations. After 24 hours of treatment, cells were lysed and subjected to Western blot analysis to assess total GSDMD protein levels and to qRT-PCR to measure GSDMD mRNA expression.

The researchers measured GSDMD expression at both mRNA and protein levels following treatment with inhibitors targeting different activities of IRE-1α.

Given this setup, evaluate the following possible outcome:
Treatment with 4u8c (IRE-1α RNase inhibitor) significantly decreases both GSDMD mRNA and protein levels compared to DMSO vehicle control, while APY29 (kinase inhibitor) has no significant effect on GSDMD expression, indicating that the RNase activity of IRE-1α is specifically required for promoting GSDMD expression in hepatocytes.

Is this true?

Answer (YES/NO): NO